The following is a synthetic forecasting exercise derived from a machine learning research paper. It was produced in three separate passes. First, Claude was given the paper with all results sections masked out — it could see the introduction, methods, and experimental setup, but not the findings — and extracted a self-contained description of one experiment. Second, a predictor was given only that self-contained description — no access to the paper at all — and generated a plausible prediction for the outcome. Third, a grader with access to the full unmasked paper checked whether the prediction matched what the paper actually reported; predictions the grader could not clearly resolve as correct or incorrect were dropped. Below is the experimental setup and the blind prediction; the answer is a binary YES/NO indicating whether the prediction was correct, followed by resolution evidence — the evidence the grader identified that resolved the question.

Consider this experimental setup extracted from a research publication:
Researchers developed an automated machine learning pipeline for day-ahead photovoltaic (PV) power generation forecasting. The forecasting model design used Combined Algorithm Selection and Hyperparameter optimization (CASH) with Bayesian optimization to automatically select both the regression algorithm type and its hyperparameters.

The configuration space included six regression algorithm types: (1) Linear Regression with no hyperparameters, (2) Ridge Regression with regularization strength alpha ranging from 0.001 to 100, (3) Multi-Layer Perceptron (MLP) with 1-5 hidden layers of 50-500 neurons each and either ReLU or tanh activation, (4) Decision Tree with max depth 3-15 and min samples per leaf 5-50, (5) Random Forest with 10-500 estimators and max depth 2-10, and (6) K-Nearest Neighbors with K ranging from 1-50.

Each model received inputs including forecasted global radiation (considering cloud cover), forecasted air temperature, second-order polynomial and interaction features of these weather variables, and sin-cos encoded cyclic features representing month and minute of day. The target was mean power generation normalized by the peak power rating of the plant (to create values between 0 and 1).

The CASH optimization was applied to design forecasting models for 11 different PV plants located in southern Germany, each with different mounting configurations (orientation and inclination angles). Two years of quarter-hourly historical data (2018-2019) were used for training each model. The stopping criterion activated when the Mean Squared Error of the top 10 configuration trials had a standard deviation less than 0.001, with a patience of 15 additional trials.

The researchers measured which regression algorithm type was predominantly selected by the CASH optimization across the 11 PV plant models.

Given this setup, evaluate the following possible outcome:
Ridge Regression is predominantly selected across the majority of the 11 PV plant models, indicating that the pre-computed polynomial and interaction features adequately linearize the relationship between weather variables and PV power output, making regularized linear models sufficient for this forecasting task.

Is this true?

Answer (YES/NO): NO